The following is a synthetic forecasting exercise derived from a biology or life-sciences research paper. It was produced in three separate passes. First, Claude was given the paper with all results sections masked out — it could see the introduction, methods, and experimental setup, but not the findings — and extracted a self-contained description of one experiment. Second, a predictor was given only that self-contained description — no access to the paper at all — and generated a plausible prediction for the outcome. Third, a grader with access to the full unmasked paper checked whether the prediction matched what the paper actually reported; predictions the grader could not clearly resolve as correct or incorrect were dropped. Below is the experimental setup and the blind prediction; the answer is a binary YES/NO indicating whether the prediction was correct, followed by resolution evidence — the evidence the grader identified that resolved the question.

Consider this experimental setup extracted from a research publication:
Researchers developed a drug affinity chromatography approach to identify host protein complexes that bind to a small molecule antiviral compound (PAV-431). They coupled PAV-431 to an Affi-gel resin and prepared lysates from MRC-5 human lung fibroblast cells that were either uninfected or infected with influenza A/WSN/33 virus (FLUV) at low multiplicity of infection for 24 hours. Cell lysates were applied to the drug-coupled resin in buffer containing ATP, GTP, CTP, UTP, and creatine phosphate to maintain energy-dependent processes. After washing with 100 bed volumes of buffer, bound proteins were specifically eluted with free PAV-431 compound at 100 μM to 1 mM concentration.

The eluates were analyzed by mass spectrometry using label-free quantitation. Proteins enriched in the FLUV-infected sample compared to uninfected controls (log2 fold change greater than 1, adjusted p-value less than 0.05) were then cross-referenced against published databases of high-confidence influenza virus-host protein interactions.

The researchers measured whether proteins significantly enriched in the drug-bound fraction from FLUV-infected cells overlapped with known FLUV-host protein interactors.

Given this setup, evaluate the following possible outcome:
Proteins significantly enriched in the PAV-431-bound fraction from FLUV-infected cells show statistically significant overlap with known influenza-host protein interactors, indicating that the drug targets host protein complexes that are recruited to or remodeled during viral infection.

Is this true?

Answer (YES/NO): YES